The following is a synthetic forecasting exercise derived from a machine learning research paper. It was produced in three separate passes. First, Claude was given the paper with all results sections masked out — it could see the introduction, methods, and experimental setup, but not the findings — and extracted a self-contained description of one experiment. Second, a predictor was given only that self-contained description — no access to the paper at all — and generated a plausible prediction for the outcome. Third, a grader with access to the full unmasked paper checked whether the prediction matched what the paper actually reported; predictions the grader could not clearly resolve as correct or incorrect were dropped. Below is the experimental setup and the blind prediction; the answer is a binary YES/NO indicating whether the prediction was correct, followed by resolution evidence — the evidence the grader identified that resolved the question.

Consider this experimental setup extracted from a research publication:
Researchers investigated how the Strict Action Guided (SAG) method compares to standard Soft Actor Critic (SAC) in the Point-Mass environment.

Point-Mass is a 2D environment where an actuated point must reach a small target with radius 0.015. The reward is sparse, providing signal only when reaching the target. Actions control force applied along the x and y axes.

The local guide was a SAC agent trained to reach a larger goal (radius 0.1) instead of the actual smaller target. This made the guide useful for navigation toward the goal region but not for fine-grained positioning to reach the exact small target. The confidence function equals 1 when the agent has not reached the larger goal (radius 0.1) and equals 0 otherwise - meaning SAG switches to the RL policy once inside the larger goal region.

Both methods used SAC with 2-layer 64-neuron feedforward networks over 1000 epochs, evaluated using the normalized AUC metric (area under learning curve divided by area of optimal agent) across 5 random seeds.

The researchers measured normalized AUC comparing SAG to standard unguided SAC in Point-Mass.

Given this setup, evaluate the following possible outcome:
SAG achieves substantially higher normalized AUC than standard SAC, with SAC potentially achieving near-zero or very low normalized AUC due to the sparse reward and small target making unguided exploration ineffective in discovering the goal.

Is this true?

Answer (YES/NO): NO